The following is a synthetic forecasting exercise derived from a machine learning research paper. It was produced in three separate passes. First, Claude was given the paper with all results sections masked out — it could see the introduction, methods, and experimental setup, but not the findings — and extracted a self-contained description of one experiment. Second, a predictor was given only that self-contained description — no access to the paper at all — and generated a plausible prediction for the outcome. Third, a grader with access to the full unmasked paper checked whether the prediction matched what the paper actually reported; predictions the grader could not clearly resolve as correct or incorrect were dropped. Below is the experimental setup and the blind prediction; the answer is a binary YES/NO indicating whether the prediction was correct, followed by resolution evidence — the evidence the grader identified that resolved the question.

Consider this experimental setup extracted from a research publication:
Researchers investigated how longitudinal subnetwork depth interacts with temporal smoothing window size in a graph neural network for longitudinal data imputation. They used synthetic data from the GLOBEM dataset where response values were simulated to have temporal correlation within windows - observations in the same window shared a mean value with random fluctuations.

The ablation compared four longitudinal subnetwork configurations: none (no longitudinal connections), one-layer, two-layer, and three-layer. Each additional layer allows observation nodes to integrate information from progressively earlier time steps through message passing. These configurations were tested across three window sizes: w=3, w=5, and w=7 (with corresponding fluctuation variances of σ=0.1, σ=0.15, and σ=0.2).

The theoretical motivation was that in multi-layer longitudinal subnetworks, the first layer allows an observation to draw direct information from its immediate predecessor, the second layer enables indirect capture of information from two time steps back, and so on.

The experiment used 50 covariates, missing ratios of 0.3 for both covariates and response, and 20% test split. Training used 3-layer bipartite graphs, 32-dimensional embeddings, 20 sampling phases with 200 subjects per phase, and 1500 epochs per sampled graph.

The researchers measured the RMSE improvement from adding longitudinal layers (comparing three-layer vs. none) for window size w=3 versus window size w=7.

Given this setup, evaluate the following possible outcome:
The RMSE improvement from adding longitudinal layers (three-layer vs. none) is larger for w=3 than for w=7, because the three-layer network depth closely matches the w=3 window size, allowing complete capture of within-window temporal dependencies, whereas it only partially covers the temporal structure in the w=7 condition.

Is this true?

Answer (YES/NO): NO